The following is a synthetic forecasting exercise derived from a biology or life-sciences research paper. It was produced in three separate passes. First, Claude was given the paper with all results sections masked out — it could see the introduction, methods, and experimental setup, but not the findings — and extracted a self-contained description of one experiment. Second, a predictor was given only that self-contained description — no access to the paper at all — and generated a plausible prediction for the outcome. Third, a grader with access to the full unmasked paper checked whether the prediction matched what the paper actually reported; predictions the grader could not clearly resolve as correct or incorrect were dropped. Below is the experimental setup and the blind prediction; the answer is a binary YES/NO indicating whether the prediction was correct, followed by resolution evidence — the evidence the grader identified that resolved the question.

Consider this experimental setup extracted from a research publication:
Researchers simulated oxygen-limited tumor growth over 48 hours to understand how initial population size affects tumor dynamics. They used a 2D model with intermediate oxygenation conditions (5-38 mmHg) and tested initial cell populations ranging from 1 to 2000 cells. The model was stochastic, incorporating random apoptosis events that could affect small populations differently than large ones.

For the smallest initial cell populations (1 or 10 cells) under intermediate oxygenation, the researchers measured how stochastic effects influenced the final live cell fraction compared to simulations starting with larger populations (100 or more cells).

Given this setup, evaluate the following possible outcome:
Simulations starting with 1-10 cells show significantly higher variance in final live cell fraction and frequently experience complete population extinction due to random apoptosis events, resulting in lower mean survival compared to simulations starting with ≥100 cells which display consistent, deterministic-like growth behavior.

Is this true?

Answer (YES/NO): NO